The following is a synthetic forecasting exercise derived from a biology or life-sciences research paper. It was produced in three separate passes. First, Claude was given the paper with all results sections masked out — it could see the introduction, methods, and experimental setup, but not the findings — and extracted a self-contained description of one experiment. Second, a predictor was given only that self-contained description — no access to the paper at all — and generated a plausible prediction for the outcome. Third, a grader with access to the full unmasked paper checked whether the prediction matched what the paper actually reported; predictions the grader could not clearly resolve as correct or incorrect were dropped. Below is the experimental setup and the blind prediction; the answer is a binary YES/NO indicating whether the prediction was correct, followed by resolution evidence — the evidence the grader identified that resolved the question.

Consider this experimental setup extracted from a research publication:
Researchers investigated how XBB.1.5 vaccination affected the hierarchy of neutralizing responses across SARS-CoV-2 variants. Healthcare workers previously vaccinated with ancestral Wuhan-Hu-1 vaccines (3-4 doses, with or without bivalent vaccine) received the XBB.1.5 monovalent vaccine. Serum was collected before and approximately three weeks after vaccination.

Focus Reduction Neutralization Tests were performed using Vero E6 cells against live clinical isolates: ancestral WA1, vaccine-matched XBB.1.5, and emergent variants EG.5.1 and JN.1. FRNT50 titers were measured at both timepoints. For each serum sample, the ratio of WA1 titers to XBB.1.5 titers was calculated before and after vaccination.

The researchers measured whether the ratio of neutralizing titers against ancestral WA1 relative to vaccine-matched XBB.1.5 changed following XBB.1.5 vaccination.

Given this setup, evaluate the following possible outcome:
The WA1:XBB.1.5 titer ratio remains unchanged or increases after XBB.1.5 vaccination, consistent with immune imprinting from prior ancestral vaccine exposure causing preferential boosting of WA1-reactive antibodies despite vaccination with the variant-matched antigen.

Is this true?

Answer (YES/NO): NO